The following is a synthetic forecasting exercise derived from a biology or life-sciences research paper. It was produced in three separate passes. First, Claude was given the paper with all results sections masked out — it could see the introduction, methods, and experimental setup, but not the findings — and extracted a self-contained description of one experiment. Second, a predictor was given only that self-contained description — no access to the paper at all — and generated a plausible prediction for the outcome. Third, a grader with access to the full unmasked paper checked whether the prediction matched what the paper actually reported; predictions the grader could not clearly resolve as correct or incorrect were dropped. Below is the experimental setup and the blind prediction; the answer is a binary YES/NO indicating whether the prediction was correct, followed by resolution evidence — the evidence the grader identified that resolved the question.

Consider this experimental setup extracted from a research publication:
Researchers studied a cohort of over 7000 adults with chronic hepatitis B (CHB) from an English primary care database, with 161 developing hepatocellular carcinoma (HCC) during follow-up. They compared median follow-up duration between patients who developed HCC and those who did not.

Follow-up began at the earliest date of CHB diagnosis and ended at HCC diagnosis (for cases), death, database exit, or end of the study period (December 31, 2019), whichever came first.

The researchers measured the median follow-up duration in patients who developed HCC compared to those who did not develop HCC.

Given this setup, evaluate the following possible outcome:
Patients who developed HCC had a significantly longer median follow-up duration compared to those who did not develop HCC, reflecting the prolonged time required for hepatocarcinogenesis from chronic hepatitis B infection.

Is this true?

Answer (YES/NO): NO